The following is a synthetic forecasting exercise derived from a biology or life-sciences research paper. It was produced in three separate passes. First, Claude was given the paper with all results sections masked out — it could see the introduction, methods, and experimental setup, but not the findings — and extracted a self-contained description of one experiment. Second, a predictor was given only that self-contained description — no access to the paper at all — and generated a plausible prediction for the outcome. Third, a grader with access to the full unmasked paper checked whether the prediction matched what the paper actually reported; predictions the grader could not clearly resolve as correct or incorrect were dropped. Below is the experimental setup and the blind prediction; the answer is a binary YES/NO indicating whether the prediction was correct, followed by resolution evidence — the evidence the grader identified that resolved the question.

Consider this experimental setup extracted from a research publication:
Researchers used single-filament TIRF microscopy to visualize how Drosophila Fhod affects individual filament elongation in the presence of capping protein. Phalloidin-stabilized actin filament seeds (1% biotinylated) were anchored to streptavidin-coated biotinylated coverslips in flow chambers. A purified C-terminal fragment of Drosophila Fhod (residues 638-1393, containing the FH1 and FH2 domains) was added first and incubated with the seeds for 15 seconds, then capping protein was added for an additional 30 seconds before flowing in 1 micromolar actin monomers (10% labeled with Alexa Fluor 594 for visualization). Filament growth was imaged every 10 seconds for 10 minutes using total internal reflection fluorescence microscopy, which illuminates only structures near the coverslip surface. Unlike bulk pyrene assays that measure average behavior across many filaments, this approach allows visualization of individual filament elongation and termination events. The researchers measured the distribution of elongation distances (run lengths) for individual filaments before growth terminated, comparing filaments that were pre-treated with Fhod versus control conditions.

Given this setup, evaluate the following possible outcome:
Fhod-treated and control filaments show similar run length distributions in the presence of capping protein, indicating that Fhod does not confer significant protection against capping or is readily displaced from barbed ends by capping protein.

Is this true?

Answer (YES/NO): NO